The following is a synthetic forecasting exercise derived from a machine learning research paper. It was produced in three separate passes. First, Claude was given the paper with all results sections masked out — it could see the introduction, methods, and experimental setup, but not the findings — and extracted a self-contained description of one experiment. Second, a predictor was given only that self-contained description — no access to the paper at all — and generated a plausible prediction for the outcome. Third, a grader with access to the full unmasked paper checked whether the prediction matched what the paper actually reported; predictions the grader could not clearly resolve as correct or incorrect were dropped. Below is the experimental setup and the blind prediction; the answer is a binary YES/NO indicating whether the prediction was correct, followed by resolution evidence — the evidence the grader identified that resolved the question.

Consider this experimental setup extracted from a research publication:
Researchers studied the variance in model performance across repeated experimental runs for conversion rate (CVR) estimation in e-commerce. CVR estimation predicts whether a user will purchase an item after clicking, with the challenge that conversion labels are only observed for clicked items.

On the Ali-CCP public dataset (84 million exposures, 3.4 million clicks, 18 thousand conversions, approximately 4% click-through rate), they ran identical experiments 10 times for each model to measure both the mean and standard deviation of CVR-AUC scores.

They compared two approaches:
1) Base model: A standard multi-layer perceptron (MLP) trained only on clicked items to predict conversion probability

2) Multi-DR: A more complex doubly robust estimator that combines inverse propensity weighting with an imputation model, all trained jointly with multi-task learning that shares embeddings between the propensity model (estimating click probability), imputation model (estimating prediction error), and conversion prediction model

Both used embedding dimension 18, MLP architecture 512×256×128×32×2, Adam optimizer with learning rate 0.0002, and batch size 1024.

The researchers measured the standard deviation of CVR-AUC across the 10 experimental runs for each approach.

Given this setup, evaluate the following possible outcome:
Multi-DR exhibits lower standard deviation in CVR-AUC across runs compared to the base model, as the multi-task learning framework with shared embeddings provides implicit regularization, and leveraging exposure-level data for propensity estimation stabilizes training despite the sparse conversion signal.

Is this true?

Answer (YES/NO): YES